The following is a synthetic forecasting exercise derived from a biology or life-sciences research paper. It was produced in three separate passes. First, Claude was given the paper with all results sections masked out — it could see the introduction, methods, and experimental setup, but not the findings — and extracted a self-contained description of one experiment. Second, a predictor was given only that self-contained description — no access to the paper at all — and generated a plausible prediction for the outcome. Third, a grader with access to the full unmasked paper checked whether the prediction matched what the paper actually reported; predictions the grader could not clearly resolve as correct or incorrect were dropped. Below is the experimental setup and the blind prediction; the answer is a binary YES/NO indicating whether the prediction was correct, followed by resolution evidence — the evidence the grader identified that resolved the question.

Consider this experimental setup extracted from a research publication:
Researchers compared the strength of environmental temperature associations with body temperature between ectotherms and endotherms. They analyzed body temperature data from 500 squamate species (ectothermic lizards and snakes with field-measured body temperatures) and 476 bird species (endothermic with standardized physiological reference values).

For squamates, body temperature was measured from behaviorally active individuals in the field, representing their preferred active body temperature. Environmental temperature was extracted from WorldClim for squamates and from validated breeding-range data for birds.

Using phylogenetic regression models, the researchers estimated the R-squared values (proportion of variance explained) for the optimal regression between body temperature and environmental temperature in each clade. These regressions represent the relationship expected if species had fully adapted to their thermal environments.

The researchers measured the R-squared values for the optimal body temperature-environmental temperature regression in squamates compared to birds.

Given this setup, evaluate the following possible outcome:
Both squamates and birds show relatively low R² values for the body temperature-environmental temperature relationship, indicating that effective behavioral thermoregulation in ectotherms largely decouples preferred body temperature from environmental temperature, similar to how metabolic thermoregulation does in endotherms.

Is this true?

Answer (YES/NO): NO